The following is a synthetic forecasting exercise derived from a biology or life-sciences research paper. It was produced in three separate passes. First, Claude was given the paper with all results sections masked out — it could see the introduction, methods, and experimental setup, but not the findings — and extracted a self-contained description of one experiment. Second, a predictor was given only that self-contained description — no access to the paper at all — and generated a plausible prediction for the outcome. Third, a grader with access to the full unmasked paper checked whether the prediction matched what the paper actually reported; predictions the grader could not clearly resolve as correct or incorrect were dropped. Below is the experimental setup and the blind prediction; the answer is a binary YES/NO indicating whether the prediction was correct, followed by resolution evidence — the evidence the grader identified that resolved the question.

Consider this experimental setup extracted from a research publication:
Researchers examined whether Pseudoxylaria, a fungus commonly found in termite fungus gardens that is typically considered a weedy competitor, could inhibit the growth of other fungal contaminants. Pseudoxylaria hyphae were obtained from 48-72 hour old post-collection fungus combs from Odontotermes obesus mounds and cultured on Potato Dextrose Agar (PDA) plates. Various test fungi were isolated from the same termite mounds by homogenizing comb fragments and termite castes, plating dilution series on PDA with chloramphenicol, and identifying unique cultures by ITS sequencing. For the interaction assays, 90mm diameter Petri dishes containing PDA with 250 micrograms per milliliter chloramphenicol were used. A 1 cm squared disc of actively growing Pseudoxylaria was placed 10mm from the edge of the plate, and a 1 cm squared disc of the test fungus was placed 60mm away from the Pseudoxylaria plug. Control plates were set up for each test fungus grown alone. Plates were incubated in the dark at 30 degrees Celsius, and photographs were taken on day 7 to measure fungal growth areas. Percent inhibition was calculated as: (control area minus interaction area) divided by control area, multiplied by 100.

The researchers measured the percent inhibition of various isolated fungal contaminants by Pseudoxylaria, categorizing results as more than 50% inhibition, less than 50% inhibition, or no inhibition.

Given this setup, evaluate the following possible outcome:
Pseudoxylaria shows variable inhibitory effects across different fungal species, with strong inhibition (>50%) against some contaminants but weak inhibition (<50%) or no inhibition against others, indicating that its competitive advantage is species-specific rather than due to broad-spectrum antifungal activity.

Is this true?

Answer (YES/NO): YES